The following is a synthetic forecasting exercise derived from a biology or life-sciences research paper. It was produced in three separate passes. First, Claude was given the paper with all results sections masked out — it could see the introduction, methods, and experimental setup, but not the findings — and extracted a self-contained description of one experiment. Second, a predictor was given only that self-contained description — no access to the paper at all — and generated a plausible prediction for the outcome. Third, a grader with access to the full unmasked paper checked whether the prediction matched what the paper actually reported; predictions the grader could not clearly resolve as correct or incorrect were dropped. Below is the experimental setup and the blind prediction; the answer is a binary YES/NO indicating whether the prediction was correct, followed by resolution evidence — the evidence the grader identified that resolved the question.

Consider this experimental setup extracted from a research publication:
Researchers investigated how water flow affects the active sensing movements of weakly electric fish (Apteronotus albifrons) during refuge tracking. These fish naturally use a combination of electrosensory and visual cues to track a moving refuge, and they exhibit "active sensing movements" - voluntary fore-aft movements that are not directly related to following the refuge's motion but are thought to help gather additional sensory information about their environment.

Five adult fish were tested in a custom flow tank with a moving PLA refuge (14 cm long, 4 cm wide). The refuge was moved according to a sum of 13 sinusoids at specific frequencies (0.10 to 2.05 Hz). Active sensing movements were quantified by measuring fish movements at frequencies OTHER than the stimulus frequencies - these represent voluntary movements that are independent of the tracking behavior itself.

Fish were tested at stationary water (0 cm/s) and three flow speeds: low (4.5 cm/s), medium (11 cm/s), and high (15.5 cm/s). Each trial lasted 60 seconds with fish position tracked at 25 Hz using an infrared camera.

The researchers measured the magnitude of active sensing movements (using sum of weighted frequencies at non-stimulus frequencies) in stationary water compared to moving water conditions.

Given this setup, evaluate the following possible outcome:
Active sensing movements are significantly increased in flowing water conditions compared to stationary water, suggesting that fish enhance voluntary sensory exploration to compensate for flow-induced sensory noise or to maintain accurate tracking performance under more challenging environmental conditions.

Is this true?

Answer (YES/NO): YES